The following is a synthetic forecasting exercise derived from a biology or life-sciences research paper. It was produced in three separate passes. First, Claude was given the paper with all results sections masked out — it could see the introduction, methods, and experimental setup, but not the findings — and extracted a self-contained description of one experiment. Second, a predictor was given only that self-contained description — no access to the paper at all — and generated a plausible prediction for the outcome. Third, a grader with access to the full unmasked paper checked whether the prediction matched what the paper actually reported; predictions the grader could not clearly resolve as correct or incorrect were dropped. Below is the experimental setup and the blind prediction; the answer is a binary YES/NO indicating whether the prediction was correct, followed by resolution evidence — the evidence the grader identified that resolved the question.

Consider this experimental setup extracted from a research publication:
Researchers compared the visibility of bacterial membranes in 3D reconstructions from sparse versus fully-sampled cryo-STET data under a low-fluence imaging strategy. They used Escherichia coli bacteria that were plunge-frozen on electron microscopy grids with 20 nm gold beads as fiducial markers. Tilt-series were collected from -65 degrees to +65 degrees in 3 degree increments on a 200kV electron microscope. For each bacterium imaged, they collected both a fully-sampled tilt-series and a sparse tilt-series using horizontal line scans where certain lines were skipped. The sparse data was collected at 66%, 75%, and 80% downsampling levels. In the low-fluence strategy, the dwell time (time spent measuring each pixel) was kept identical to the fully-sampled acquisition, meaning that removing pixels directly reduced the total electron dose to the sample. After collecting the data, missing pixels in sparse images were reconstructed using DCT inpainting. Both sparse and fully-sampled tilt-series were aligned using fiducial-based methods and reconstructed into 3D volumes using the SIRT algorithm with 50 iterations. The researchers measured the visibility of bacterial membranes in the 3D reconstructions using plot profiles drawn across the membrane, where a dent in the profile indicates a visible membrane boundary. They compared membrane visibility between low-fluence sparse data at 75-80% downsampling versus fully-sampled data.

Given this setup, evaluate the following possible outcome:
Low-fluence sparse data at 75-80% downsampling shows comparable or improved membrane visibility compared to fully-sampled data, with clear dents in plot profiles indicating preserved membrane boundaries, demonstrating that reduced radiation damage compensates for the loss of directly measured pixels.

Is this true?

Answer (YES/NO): NO